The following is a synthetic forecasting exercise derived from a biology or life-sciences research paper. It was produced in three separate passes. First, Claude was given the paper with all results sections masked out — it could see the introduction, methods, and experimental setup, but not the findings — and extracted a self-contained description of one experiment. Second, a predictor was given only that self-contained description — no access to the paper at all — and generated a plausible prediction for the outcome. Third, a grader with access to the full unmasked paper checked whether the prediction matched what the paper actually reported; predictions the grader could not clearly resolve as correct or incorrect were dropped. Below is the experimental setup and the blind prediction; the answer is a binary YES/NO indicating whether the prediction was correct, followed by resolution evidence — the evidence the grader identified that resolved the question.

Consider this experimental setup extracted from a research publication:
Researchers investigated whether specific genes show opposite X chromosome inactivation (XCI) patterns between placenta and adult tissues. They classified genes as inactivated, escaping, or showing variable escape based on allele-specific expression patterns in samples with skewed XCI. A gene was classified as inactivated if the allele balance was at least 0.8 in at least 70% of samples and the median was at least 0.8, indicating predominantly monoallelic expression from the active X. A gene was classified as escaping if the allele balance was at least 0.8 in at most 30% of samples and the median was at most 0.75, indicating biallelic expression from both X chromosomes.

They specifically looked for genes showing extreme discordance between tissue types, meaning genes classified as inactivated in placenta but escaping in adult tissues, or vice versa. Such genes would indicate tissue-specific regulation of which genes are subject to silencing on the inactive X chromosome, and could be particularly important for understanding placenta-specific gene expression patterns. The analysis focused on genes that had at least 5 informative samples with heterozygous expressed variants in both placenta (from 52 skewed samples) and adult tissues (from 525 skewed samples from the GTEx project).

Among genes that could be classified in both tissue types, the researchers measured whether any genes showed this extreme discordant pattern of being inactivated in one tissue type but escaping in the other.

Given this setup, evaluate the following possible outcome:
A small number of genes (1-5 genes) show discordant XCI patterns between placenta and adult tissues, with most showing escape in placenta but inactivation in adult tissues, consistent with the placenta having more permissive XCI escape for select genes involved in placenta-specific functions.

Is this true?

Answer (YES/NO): YES